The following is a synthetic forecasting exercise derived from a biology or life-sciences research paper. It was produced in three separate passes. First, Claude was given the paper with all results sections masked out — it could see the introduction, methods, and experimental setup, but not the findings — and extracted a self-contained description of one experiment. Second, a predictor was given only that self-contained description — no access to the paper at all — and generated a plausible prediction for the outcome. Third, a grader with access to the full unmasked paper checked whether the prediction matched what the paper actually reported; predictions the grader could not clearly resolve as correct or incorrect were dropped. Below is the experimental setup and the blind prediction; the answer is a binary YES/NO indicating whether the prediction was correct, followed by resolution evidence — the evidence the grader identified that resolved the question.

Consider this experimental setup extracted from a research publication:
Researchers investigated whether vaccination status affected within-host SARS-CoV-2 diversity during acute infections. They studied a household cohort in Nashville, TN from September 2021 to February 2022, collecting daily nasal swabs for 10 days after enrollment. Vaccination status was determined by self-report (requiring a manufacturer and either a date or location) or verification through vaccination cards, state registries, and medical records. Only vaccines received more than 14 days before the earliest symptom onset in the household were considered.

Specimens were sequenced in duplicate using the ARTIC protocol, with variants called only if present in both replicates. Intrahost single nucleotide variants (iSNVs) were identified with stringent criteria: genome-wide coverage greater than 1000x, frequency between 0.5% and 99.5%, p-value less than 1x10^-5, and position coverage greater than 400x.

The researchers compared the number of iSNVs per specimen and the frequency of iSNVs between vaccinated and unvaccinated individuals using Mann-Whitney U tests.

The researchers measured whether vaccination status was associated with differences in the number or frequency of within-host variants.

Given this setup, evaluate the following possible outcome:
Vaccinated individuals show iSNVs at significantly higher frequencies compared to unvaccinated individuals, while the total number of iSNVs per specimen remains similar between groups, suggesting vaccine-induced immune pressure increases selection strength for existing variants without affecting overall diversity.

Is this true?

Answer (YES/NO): NO